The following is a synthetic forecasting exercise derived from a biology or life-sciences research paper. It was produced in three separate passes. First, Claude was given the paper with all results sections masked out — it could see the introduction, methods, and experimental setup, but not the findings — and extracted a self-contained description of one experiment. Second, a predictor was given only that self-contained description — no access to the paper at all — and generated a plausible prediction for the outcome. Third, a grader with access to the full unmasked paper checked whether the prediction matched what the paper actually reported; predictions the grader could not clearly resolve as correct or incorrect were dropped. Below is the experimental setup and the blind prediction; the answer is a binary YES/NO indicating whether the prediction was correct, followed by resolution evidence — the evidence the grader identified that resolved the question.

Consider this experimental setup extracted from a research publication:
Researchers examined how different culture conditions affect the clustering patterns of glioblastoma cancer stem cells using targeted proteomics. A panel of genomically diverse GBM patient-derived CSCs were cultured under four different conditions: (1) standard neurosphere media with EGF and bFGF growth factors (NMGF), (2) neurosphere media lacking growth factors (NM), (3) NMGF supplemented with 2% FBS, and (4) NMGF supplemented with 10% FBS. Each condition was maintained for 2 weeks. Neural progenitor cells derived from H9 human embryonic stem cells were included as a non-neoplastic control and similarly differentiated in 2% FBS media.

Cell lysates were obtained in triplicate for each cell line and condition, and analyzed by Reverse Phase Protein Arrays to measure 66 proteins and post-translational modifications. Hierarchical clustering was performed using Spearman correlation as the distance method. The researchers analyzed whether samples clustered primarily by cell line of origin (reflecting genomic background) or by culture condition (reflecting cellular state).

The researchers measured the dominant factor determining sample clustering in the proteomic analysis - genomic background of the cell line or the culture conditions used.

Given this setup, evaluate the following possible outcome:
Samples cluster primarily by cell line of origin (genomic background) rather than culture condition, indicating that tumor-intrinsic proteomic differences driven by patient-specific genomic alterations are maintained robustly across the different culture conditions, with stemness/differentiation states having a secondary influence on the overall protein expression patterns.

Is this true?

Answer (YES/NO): YES